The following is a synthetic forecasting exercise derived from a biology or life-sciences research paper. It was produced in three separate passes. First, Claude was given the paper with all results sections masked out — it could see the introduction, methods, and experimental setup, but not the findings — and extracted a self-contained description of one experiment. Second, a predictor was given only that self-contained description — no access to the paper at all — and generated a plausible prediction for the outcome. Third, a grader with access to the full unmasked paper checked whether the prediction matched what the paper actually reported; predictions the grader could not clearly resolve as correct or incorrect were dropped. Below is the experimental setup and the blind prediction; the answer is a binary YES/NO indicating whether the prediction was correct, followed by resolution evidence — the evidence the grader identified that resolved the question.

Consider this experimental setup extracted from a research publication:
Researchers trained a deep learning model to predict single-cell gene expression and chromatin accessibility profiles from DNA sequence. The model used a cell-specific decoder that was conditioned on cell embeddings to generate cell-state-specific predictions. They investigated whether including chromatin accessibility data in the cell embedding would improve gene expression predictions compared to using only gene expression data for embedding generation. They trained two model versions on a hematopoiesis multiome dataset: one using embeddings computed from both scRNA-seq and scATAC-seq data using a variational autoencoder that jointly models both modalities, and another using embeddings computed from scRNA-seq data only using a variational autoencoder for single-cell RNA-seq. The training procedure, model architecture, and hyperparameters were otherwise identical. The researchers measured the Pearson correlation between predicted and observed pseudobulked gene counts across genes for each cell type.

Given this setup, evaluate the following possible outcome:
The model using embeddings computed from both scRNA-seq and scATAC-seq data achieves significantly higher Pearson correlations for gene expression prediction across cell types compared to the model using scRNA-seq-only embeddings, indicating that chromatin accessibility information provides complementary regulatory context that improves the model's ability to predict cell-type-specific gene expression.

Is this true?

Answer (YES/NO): NO